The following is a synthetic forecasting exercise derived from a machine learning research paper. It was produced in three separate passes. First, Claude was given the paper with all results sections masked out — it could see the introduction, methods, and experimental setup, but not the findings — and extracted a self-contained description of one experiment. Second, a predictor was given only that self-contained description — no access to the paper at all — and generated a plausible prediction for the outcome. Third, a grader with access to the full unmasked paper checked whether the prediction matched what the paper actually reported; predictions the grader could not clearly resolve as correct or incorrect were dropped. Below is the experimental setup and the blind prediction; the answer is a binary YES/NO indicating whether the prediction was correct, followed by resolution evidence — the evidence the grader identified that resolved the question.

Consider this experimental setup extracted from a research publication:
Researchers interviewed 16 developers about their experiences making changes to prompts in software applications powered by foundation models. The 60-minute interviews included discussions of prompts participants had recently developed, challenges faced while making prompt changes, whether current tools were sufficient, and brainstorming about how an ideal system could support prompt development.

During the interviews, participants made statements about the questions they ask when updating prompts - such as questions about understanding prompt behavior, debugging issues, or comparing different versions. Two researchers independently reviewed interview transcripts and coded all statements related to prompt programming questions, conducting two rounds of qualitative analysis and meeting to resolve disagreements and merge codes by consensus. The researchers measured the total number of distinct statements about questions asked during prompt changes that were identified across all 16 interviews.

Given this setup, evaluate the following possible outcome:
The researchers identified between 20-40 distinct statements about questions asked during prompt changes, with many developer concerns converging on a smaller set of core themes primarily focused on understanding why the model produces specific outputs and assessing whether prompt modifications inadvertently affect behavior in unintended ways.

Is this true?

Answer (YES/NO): NO